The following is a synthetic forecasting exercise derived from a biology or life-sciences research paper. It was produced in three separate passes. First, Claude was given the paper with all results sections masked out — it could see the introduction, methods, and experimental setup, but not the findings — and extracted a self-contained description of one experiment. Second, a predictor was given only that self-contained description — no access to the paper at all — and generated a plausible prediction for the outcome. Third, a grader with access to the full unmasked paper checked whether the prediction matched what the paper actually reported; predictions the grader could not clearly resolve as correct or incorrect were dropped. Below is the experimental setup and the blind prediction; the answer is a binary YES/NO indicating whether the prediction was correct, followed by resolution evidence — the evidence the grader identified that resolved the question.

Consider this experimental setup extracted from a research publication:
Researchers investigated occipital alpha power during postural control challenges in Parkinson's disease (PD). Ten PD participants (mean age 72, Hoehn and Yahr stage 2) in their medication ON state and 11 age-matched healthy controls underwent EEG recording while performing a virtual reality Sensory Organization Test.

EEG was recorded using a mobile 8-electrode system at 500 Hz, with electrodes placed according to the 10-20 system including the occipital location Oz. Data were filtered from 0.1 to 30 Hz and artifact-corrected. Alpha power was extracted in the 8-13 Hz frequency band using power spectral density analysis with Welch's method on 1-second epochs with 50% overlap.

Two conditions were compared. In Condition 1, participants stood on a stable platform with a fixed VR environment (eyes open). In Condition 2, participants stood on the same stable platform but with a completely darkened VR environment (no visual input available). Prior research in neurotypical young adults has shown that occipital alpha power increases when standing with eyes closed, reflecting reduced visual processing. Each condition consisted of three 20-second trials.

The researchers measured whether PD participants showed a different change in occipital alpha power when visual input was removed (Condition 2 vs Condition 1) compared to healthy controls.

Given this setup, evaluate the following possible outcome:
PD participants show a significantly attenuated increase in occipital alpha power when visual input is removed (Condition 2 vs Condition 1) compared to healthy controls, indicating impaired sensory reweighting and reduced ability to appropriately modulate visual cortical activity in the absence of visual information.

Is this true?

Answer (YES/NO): NO